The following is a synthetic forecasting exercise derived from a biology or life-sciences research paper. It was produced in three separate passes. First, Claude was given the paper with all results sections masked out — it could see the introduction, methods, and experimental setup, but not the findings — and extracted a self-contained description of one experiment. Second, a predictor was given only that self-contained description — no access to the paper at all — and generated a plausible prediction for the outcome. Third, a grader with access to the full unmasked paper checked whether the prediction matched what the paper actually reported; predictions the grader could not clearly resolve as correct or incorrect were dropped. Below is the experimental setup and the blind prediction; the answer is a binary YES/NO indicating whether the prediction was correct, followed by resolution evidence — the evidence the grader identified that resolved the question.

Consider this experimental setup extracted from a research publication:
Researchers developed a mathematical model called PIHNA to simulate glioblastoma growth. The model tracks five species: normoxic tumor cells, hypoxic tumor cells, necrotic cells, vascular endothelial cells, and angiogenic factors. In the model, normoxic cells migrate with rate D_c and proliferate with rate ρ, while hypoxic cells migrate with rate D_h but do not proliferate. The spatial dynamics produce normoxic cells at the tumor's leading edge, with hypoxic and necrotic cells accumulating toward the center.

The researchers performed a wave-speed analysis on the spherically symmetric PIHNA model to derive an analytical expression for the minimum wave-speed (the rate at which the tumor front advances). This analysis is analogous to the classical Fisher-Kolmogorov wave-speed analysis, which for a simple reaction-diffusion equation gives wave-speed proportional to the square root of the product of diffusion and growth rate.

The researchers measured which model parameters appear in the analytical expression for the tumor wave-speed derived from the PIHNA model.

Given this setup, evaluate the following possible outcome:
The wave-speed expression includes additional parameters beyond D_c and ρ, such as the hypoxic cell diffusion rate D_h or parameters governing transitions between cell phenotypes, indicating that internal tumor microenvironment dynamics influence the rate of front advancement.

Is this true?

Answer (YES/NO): NO